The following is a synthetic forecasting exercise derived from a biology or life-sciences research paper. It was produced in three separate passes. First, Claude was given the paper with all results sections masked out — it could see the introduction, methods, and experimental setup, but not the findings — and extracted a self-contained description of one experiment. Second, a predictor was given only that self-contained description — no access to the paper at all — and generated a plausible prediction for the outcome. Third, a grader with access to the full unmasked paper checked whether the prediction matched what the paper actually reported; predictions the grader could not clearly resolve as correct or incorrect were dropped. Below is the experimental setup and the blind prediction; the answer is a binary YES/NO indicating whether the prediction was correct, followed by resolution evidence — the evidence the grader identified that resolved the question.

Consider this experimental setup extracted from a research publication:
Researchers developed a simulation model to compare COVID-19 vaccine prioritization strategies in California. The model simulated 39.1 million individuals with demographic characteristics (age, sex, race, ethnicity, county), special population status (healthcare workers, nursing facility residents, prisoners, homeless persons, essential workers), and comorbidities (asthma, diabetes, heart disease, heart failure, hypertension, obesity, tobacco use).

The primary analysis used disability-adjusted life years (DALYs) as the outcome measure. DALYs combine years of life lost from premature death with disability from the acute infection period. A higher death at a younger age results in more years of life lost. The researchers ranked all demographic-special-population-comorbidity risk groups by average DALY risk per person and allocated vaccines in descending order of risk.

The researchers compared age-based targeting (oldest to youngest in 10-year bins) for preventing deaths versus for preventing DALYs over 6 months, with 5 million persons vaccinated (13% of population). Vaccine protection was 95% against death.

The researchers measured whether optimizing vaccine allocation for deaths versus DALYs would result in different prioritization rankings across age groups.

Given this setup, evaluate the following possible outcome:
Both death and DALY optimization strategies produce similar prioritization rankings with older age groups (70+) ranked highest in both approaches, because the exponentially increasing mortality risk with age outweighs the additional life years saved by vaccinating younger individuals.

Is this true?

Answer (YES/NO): YES